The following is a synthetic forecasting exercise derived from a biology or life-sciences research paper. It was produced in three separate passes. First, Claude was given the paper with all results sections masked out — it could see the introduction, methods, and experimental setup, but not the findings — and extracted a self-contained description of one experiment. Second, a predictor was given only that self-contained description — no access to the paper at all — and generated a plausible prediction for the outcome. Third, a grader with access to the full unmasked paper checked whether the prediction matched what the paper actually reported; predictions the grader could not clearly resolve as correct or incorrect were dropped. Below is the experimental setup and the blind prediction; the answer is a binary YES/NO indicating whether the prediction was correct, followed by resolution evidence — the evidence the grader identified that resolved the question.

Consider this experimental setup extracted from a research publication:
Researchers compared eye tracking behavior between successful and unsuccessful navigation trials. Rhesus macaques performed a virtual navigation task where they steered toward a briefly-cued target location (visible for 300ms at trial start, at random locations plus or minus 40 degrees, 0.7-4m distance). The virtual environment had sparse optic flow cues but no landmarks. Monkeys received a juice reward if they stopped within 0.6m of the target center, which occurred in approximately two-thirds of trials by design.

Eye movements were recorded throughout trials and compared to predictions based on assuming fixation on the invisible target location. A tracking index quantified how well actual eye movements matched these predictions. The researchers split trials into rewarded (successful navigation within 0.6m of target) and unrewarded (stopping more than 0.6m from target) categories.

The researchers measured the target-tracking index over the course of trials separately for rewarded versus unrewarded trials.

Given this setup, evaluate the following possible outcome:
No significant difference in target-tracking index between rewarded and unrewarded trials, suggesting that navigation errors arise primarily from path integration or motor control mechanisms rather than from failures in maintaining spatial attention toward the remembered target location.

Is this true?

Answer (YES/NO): NO